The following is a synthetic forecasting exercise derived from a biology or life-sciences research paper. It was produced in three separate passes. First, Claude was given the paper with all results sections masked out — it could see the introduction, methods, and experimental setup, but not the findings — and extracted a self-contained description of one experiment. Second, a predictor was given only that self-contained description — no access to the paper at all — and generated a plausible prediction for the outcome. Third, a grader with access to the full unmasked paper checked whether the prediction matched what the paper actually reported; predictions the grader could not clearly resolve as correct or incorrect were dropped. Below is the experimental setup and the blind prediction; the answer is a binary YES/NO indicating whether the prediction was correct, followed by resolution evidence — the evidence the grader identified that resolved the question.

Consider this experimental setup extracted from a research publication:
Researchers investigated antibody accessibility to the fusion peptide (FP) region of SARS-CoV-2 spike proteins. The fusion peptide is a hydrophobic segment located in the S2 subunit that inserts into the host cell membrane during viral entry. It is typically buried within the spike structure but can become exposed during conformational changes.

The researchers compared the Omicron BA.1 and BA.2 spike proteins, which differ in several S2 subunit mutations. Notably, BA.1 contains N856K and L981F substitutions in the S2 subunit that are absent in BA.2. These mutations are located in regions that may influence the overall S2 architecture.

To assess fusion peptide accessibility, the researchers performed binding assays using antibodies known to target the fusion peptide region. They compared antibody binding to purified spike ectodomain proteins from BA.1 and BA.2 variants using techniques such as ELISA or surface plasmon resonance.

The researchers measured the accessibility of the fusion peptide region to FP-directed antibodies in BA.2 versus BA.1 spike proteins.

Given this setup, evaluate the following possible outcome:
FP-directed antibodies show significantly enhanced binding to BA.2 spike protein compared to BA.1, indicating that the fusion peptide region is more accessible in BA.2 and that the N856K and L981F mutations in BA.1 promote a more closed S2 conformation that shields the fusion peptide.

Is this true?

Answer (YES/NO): NO